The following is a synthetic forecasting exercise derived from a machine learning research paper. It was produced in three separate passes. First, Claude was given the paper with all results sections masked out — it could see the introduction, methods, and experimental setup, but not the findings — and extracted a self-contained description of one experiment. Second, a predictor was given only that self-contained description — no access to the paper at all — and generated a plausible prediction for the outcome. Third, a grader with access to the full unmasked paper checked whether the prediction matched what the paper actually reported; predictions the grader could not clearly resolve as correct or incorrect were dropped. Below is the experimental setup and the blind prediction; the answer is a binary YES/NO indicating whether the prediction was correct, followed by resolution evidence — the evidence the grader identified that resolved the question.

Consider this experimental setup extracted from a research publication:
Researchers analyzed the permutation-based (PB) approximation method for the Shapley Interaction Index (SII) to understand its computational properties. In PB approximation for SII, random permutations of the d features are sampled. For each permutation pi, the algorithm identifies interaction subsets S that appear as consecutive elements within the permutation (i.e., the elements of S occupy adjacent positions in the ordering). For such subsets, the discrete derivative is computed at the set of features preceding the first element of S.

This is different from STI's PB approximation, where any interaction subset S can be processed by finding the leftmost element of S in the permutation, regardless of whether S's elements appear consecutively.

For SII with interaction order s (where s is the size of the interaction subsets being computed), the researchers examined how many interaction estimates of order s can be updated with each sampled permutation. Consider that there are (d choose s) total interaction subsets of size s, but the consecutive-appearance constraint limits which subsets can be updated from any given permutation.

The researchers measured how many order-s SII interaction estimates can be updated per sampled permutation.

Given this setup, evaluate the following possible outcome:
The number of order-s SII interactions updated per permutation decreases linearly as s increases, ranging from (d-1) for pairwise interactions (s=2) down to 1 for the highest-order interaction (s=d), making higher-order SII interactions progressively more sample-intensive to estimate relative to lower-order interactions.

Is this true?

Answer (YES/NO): YES